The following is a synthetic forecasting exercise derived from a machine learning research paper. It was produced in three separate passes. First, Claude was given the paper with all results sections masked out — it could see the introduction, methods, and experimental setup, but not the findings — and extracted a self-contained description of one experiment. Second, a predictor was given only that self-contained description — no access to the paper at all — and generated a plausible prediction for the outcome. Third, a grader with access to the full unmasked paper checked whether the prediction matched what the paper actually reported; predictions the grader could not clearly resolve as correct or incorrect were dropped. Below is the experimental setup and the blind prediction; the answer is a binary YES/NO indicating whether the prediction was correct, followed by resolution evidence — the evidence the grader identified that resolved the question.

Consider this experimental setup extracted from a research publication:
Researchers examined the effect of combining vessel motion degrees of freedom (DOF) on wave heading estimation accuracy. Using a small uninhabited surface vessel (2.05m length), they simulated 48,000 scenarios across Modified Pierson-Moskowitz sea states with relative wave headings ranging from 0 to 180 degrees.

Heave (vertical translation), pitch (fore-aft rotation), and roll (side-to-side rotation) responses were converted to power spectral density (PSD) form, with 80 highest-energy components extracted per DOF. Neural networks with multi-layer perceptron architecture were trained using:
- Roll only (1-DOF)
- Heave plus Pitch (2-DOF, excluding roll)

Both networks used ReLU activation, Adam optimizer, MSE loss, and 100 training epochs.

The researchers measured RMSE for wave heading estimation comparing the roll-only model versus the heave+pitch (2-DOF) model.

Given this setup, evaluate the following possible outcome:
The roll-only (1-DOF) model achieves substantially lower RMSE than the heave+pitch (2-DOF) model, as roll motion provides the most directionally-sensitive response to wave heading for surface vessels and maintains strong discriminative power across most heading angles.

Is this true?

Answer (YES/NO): NO